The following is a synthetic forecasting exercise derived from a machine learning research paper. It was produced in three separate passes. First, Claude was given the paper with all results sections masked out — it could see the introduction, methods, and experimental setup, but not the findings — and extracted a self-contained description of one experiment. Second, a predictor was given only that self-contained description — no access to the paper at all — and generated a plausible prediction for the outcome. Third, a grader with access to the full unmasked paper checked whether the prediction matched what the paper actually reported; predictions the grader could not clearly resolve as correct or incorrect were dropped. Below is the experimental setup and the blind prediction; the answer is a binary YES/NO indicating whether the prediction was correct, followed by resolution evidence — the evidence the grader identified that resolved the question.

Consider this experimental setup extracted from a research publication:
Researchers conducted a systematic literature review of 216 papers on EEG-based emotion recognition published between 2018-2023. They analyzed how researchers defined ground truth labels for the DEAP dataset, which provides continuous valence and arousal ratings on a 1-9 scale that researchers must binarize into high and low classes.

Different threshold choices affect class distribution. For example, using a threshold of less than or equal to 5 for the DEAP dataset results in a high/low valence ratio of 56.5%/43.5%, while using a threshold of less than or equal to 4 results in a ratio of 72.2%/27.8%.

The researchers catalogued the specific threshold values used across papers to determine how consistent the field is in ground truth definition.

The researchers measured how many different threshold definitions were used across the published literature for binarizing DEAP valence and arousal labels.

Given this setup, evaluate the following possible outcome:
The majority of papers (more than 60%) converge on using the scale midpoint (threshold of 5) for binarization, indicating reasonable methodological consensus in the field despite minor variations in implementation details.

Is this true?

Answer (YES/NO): NO